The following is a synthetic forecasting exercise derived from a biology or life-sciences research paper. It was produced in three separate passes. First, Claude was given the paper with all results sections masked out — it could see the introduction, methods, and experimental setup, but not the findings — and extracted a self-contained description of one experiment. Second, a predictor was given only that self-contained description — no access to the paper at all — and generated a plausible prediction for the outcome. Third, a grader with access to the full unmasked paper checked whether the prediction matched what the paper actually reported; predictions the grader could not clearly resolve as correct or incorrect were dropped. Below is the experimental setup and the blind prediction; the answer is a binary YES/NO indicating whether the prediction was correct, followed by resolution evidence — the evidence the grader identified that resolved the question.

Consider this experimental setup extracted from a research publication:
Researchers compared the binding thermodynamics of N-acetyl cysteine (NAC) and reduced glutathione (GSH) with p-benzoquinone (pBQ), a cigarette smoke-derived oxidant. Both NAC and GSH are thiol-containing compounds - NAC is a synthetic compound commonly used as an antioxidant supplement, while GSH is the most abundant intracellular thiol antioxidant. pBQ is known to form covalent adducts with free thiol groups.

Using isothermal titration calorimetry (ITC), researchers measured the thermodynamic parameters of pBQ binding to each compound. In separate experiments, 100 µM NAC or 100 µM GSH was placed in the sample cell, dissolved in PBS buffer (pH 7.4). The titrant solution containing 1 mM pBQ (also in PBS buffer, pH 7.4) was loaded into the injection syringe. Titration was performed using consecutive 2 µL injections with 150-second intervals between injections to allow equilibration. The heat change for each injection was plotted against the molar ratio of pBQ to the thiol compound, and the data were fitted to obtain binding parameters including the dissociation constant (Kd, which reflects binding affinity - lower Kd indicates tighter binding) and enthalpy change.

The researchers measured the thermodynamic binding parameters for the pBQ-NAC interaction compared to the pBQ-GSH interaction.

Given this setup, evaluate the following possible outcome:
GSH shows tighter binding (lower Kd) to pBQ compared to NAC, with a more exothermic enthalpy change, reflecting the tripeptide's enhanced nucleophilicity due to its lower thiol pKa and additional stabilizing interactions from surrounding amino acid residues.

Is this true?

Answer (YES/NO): NO